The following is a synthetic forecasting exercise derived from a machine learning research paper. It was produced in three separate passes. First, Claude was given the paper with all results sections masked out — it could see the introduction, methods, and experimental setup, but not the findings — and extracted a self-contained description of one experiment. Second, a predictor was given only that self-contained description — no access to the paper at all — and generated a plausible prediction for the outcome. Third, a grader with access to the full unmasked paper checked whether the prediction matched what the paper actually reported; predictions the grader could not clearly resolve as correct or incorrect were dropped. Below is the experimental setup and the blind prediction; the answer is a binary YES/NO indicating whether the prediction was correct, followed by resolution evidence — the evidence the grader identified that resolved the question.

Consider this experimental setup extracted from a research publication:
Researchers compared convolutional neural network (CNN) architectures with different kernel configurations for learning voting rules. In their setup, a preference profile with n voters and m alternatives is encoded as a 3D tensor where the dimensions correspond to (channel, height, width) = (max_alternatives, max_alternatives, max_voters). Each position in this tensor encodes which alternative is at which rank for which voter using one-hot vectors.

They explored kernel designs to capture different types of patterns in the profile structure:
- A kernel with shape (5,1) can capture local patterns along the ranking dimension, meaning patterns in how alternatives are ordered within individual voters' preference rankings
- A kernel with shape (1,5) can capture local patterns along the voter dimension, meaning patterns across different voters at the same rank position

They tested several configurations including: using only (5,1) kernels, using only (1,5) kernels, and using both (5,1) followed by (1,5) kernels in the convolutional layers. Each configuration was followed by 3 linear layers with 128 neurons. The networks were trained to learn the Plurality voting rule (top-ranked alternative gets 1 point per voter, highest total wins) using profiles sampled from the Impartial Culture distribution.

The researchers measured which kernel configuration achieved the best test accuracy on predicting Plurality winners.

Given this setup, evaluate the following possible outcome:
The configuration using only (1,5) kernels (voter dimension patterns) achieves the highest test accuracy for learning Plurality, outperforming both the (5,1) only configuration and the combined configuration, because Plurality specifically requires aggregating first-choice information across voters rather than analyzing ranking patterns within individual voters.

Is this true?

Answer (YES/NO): NO